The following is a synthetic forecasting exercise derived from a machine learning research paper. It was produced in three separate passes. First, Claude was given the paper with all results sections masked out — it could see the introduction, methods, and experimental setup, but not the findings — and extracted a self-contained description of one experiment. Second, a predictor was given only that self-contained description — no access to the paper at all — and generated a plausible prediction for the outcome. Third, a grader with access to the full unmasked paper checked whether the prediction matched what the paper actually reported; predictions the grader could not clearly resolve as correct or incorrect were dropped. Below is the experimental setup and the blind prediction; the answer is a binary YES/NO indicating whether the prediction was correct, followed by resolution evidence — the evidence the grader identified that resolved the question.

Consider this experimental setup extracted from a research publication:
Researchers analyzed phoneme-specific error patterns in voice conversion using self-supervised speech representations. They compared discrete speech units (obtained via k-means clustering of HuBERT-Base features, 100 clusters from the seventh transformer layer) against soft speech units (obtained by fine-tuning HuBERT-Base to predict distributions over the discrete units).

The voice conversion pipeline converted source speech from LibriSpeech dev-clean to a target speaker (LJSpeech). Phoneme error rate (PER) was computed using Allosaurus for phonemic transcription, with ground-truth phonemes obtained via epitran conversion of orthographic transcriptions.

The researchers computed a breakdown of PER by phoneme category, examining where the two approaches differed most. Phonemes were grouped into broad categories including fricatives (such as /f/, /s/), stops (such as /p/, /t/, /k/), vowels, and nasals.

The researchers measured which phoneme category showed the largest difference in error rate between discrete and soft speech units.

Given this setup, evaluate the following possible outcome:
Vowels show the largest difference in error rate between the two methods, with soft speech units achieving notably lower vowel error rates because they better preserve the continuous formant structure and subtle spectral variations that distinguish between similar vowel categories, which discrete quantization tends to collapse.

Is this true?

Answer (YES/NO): NO